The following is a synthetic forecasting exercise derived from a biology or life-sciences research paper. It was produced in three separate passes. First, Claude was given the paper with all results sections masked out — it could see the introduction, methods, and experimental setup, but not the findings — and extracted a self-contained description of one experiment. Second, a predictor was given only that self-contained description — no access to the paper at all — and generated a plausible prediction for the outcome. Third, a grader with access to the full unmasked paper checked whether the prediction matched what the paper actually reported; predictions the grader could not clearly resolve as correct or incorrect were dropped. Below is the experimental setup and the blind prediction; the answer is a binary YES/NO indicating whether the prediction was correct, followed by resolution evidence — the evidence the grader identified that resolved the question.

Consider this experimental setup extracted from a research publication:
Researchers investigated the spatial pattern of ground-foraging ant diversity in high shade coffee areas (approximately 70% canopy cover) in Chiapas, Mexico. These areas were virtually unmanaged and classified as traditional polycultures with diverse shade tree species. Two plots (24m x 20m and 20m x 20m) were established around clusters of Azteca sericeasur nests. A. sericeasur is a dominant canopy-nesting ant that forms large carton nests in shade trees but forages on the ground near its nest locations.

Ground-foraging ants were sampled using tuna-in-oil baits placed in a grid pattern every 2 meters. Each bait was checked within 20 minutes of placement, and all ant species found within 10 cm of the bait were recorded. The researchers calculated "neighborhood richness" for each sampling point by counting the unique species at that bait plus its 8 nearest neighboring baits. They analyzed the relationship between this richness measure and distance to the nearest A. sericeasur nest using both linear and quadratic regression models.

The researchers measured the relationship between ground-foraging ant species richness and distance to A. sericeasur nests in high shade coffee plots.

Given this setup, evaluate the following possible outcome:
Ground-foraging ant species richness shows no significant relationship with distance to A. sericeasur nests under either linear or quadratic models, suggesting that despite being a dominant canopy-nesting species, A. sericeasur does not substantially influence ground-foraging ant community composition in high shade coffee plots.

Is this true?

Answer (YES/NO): NO